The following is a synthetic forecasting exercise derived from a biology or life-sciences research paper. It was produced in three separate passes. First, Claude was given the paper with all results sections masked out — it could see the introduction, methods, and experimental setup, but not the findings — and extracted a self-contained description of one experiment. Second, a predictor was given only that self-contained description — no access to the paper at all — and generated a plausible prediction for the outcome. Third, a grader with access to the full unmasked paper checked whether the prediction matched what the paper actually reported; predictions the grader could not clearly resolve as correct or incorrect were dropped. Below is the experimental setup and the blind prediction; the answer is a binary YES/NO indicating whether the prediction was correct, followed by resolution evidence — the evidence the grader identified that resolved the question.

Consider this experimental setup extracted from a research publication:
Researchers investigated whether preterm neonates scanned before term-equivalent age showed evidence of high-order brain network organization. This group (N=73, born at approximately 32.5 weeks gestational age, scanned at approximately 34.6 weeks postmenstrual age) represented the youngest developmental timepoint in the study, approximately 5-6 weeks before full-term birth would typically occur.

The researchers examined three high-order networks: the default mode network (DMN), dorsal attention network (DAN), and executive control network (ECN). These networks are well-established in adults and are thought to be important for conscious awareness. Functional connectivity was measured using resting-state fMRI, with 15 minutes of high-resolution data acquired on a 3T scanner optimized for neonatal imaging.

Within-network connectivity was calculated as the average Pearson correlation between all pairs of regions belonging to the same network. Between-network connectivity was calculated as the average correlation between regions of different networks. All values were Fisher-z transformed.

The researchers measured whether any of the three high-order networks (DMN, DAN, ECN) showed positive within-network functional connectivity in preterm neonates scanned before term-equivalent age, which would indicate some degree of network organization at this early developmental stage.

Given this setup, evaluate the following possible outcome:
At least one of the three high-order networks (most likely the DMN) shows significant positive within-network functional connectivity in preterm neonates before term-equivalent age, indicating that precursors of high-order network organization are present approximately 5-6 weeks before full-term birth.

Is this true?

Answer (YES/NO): NO